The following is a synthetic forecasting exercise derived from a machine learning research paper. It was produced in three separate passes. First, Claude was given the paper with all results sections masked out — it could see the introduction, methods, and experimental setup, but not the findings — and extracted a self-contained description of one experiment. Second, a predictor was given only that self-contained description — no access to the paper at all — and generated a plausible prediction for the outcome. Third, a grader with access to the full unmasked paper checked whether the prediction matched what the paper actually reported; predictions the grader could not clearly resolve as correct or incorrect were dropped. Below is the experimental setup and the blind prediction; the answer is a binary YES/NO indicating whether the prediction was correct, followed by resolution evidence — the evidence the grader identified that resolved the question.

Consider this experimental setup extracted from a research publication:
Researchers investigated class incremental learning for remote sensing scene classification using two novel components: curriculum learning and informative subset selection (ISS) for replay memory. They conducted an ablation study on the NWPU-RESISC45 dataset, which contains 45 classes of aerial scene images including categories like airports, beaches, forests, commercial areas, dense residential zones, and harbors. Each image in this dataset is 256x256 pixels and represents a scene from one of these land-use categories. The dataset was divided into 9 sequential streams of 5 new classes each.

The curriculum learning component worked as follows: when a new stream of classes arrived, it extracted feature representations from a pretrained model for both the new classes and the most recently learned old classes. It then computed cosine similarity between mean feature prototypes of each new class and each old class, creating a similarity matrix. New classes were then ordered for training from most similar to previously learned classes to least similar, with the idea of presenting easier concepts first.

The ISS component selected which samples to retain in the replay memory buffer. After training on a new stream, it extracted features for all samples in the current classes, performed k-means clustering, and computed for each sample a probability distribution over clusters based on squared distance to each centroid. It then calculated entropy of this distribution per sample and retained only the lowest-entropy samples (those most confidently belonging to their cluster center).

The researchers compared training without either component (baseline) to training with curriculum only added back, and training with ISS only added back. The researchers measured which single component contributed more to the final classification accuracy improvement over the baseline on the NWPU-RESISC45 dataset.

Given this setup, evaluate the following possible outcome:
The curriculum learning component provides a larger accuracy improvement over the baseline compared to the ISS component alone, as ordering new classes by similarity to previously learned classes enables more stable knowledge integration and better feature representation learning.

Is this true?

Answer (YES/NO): YES